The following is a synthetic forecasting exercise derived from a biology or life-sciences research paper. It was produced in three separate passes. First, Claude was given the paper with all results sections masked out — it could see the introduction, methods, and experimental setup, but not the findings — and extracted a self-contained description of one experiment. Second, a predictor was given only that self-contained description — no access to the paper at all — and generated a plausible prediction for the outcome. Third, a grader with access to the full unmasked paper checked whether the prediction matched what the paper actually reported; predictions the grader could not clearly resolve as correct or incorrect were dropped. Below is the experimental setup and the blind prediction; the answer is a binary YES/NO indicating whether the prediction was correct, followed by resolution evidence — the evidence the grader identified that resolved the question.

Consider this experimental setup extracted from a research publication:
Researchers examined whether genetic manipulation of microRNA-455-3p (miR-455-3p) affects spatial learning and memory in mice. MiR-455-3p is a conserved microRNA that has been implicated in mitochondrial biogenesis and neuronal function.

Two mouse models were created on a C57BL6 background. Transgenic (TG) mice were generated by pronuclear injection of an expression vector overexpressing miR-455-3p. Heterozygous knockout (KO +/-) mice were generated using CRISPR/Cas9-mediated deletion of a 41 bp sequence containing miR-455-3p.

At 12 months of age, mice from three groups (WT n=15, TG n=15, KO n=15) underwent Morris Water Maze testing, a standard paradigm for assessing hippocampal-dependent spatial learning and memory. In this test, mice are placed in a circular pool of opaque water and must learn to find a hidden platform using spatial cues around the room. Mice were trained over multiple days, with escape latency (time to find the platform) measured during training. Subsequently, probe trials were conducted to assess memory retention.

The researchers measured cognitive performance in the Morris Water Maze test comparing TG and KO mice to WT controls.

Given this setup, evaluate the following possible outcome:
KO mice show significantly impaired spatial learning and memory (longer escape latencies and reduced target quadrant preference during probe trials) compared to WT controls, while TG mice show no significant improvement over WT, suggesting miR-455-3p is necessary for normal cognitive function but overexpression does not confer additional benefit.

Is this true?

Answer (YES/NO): NO